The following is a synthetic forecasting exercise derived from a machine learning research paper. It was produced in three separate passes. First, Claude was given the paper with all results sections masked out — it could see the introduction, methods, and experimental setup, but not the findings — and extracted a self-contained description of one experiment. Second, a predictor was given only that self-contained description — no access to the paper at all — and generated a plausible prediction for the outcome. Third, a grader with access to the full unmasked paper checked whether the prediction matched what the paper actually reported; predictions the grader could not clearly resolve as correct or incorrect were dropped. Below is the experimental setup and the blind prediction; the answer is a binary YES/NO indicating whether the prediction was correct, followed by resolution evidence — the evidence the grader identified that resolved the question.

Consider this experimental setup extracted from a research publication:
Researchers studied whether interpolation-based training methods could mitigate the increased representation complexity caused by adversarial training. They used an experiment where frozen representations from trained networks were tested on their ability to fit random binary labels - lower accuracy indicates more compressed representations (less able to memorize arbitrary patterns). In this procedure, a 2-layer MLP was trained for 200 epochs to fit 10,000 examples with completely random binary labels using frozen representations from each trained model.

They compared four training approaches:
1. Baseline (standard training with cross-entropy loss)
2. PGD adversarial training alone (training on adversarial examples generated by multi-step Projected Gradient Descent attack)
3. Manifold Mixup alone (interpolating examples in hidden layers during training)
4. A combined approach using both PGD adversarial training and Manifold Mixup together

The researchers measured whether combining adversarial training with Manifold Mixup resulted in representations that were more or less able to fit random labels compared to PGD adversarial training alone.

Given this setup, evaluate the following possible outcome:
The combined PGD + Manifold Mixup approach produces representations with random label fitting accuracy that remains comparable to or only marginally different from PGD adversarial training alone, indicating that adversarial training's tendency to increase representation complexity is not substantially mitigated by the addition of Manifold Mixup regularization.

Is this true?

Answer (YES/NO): NO